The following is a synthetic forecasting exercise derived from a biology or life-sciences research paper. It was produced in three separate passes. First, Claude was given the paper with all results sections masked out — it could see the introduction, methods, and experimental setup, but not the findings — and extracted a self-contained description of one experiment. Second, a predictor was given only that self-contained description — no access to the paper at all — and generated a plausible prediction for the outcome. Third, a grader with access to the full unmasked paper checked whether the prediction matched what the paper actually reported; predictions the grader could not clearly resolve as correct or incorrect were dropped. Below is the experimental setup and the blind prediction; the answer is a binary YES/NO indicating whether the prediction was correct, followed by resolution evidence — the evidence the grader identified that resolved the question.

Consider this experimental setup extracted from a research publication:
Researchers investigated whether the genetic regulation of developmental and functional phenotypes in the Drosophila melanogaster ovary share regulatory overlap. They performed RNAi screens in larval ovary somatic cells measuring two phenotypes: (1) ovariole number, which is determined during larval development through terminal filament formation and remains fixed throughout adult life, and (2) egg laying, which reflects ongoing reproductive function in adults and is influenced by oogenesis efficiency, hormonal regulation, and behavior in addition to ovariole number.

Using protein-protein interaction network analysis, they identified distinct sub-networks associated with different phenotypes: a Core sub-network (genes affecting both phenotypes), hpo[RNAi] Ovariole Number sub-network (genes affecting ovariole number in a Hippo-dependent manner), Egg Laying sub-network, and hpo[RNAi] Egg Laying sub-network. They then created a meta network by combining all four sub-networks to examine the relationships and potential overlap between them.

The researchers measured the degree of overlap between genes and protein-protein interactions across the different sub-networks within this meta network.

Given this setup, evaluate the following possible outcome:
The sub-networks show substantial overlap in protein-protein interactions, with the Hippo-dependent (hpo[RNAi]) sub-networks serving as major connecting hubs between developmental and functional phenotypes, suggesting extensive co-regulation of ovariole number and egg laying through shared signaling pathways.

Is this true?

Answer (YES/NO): NO